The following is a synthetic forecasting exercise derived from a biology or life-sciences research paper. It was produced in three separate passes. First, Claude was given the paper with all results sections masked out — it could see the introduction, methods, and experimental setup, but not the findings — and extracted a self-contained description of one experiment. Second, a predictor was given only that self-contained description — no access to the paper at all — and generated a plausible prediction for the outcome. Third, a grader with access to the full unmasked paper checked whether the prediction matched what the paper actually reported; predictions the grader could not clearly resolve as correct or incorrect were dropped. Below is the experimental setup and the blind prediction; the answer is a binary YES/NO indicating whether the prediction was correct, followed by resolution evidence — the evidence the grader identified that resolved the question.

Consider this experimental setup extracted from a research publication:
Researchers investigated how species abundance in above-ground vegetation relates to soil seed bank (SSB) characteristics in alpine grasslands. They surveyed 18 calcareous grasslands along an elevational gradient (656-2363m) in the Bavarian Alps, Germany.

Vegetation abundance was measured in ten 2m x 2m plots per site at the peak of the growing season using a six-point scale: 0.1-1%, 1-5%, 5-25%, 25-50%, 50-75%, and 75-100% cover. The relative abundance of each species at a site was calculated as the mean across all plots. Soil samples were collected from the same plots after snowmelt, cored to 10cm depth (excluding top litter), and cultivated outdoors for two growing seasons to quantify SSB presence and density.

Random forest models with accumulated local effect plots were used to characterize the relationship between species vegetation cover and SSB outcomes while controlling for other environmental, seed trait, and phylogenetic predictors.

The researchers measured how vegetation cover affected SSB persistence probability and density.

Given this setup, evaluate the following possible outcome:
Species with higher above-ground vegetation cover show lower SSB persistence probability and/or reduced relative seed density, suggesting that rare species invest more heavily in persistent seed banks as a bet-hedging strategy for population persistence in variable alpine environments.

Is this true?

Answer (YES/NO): NO